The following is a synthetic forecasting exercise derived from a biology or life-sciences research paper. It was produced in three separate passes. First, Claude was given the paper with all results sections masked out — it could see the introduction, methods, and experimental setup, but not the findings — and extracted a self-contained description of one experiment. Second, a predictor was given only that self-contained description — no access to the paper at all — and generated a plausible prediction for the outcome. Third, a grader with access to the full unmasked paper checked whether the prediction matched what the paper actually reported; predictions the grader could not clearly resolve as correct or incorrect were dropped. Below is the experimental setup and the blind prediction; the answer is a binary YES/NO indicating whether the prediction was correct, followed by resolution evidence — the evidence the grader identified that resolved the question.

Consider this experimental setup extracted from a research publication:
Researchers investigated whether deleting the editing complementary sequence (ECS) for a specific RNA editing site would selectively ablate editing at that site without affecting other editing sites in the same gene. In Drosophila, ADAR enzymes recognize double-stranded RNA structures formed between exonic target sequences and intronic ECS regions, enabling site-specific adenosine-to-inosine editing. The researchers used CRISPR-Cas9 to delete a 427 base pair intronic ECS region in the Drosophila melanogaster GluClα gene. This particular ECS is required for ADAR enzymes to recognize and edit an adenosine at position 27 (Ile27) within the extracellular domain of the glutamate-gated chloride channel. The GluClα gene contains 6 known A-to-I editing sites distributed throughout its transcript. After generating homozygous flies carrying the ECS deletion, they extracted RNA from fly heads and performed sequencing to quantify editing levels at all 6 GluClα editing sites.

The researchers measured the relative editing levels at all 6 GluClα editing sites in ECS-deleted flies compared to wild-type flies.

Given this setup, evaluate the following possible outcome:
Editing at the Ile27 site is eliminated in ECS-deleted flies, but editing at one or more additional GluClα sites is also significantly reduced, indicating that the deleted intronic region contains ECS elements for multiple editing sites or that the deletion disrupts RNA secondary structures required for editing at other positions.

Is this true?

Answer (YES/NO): YES